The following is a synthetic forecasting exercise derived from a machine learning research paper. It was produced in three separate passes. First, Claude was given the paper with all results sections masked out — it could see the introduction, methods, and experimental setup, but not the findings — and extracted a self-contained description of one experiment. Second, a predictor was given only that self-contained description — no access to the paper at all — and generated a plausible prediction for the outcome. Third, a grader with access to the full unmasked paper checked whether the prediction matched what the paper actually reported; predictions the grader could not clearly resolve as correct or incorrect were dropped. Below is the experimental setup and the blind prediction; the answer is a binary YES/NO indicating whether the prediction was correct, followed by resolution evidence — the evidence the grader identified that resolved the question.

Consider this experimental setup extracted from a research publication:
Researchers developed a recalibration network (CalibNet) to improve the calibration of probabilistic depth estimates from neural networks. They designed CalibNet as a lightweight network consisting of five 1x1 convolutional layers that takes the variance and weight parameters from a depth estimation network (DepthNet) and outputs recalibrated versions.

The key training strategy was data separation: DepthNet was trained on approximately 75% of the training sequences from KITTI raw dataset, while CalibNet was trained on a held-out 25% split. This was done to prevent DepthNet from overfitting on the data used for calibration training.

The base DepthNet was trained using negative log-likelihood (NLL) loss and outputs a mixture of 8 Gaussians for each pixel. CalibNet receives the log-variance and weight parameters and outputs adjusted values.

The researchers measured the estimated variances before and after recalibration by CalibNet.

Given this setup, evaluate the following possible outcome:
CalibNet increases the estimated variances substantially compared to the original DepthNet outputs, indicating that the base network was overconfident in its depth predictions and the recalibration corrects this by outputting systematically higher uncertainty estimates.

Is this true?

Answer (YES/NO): YES